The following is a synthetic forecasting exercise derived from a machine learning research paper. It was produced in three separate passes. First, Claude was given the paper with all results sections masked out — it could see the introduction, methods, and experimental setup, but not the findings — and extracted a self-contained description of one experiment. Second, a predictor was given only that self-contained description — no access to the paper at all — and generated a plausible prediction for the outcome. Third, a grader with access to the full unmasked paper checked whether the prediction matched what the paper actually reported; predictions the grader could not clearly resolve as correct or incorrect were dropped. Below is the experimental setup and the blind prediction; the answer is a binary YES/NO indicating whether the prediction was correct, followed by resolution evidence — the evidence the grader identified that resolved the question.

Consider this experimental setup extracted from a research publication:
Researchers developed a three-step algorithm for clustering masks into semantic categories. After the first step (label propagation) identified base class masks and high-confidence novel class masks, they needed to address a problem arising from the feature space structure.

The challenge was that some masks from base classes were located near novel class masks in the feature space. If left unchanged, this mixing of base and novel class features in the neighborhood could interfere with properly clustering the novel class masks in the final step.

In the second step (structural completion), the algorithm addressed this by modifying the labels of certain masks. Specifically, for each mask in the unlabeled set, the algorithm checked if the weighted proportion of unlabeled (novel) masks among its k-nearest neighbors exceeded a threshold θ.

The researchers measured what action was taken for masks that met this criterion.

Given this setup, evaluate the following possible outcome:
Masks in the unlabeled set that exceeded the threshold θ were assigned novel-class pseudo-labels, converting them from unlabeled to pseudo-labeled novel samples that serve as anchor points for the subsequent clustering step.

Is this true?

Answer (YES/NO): NO